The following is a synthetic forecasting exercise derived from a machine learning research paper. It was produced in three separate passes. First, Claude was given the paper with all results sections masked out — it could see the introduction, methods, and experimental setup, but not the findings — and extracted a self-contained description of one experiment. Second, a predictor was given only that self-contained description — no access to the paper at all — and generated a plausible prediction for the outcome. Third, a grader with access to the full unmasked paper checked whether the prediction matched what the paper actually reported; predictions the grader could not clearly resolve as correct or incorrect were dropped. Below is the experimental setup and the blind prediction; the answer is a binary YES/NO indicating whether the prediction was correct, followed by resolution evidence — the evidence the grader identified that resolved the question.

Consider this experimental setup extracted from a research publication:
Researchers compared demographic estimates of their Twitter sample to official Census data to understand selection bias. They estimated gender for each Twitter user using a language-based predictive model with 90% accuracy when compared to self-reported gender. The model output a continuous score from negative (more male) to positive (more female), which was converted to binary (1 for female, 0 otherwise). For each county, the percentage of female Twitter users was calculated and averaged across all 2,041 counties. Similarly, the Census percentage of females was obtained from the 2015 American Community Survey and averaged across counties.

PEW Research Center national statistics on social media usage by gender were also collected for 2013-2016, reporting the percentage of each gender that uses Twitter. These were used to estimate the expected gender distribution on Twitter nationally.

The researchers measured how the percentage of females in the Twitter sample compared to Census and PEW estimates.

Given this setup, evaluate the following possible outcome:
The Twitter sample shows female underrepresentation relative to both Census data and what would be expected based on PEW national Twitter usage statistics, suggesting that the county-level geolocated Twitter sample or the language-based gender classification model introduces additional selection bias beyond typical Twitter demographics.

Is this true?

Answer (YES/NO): NO